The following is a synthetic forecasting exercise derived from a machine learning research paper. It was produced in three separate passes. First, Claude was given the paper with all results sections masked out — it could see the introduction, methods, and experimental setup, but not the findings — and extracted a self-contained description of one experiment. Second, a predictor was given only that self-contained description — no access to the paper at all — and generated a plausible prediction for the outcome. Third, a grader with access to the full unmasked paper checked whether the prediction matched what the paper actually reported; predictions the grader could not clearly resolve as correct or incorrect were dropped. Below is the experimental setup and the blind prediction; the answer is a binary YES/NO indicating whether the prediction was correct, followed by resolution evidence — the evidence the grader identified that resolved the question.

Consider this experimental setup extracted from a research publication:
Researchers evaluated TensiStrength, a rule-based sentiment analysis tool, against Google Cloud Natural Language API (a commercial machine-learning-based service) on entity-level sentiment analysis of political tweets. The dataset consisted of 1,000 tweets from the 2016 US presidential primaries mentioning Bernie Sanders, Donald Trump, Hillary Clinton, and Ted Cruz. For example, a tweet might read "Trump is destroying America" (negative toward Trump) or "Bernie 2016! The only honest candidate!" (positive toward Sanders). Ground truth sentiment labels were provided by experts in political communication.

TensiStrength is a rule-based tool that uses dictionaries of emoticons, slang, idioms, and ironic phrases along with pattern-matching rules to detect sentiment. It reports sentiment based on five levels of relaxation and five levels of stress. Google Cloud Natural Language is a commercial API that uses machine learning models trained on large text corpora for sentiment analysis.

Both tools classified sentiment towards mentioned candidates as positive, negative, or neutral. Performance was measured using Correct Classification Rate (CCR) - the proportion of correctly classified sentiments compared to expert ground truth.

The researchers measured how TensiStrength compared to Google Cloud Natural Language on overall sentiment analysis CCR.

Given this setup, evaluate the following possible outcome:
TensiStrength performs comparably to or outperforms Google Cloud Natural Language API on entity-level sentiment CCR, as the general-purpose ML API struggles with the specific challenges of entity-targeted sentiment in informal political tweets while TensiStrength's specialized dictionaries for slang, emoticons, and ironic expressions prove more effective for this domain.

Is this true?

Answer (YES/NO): YES